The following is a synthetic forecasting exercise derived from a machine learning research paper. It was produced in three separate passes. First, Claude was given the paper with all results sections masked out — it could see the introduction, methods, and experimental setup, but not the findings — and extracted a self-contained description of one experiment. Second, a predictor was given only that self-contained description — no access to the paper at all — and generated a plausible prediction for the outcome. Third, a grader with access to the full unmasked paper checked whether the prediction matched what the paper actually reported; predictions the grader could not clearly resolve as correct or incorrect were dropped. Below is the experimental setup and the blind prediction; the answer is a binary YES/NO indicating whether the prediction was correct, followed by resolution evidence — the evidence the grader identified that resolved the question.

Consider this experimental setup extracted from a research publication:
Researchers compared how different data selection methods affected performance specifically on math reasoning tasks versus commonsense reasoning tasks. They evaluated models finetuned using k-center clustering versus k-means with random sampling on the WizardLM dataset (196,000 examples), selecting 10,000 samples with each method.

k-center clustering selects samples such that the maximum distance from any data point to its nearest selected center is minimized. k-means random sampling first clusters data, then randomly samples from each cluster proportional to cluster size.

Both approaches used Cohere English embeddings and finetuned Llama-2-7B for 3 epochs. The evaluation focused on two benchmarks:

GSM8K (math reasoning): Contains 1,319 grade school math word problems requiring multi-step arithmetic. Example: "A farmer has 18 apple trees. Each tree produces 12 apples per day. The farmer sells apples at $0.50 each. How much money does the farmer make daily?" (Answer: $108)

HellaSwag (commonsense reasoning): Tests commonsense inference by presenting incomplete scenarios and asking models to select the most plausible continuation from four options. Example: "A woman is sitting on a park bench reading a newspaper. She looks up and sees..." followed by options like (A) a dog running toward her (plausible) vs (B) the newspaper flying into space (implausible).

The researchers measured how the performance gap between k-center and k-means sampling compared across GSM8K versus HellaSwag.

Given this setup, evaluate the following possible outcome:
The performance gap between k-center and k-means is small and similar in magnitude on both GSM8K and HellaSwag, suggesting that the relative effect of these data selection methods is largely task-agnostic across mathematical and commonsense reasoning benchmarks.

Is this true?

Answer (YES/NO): NO